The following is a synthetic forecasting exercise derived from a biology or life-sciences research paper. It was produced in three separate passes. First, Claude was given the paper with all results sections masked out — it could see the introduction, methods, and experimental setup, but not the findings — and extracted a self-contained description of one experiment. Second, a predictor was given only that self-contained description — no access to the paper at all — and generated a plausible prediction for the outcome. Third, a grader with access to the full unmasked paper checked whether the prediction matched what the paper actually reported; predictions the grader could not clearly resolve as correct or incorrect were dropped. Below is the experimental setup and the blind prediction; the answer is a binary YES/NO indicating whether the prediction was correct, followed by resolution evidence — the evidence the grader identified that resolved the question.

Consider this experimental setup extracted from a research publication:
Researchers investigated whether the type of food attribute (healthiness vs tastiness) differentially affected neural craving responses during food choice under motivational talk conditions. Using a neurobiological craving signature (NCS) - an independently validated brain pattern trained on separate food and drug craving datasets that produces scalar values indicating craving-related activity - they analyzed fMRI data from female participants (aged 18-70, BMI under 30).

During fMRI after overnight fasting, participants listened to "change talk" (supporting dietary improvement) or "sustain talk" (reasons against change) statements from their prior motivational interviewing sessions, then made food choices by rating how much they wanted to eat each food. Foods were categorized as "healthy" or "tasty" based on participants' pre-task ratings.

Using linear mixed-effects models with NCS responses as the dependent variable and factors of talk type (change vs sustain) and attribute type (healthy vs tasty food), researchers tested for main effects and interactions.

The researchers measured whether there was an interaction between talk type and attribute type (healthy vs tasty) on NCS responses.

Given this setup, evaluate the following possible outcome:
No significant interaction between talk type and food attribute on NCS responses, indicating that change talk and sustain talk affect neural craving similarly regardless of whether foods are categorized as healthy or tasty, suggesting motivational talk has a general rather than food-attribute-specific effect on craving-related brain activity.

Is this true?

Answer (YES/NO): NO